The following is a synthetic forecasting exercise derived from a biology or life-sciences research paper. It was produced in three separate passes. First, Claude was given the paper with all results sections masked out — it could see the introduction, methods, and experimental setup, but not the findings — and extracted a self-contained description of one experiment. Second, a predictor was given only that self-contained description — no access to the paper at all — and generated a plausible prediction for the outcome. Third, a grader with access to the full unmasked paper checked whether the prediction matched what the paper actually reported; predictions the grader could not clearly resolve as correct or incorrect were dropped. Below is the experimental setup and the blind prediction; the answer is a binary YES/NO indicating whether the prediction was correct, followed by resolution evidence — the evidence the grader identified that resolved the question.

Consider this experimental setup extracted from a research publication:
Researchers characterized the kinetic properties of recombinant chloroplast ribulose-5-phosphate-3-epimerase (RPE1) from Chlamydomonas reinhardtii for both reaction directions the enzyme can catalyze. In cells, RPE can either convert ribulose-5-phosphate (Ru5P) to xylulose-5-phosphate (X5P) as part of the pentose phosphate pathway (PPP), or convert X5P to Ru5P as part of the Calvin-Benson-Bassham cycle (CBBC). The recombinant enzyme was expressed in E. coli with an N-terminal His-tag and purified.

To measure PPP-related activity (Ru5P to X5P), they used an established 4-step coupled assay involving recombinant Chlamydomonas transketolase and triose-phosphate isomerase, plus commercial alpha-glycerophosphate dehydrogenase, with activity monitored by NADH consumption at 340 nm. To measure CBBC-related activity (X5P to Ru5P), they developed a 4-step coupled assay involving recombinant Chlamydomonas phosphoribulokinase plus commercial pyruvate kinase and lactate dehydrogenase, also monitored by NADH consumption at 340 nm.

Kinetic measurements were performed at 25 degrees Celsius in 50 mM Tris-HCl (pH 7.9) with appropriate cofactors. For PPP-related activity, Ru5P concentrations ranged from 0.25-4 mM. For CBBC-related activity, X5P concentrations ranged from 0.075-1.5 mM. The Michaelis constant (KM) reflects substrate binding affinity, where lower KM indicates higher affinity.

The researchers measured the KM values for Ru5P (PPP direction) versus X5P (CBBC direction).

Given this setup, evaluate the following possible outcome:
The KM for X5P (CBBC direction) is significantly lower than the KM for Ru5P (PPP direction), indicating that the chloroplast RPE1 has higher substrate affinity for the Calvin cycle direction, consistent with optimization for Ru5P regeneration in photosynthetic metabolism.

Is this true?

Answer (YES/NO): NO